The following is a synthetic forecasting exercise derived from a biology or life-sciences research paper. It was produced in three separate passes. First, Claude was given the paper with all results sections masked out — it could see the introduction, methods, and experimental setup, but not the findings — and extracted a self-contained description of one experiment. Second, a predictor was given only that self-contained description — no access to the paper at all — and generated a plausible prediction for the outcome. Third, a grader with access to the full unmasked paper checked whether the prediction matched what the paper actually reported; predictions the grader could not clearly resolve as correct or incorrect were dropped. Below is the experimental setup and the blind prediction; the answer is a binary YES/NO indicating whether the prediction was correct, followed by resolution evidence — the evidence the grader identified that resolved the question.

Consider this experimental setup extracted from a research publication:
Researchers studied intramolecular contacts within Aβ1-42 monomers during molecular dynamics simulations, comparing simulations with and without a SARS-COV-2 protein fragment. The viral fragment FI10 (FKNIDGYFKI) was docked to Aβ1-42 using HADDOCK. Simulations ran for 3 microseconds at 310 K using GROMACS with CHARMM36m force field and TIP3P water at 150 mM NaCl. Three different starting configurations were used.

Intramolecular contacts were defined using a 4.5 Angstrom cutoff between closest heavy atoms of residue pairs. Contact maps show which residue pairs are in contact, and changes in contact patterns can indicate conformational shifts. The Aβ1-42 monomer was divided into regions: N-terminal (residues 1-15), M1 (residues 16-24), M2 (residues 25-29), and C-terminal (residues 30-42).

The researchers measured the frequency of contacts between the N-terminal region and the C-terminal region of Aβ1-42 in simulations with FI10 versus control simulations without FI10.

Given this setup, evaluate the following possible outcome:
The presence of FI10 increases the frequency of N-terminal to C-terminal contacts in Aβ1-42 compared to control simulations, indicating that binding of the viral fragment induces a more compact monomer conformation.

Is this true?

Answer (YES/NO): NO